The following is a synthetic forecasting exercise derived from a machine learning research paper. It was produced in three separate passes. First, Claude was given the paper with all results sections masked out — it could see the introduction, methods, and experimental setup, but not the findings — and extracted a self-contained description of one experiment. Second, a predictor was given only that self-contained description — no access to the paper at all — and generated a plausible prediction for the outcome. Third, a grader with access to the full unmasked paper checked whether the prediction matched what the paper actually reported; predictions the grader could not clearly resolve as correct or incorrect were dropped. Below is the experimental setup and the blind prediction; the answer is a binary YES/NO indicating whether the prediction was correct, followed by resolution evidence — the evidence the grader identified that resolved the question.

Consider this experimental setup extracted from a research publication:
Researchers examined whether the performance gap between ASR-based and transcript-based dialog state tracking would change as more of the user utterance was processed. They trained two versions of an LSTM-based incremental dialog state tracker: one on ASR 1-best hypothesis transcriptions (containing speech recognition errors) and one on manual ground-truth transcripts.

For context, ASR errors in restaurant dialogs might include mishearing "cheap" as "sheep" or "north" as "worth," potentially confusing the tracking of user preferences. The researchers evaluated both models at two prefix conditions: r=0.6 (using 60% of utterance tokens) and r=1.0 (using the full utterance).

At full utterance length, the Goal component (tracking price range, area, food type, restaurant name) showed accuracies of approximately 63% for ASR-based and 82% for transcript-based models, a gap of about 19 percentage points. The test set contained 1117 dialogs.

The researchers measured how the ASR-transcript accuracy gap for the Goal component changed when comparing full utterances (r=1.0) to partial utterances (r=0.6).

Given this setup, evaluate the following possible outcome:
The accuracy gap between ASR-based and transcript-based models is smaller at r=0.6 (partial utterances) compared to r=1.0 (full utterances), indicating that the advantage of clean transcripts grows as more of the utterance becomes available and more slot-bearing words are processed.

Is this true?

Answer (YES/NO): YES